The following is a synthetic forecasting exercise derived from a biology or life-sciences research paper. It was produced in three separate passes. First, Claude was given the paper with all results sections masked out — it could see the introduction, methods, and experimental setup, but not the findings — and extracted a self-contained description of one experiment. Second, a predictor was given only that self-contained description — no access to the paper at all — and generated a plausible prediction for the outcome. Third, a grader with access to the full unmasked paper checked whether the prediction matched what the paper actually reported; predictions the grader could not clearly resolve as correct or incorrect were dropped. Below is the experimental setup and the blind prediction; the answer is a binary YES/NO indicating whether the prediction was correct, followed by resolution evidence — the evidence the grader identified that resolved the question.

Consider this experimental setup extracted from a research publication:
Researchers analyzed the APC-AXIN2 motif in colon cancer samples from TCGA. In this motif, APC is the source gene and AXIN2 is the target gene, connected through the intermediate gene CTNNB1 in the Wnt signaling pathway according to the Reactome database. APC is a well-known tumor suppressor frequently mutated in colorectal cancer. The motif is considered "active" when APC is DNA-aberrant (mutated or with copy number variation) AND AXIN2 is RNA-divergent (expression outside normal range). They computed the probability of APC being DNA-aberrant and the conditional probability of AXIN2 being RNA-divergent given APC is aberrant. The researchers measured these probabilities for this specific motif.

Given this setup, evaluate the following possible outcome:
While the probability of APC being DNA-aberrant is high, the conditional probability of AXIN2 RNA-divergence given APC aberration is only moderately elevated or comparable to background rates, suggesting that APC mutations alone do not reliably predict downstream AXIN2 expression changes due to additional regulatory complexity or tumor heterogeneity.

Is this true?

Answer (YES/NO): NO